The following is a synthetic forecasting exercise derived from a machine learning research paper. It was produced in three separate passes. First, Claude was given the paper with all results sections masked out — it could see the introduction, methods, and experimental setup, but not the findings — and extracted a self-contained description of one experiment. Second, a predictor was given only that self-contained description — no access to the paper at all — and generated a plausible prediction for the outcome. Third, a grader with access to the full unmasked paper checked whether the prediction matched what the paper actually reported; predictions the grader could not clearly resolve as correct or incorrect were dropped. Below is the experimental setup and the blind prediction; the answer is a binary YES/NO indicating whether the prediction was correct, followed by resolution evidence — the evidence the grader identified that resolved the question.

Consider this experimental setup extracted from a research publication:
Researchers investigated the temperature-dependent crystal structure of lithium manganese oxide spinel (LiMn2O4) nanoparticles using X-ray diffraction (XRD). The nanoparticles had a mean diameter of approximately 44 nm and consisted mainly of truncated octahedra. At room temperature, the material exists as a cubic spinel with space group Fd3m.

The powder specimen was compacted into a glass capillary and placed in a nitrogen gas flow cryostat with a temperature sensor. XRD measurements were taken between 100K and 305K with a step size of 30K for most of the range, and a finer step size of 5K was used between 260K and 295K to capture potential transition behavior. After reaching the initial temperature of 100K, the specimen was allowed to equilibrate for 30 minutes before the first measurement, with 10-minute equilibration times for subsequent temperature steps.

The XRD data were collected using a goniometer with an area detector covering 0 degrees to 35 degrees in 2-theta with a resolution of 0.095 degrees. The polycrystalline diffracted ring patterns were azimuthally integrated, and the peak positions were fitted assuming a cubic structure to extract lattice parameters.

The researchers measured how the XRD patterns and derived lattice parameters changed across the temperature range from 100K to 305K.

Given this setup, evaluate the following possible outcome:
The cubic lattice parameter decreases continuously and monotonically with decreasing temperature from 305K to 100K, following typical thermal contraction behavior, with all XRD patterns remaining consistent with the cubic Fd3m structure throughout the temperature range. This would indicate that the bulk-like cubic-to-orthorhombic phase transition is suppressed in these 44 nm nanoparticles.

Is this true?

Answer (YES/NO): NO